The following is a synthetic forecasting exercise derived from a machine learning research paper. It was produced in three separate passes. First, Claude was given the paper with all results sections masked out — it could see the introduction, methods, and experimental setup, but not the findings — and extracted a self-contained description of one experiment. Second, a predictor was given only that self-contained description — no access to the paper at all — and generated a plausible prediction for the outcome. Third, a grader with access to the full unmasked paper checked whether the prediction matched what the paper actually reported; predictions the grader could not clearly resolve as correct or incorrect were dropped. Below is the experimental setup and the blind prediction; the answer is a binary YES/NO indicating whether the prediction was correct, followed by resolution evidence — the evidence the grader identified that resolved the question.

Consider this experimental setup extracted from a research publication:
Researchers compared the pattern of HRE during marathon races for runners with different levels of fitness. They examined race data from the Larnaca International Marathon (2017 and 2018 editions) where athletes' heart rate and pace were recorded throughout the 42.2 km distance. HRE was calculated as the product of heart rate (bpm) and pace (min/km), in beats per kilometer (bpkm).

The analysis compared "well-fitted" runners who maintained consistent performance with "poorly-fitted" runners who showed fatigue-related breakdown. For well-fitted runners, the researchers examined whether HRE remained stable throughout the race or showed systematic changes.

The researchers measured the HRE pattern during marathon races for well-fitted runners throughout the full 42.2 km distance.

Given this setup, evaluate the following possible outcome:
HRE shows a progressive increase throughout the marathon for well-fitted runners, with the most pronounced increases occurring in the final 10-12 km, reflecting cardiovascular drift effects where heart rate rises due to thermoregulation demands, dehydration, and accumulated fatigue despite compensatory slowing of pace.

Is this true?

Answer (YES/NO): NO